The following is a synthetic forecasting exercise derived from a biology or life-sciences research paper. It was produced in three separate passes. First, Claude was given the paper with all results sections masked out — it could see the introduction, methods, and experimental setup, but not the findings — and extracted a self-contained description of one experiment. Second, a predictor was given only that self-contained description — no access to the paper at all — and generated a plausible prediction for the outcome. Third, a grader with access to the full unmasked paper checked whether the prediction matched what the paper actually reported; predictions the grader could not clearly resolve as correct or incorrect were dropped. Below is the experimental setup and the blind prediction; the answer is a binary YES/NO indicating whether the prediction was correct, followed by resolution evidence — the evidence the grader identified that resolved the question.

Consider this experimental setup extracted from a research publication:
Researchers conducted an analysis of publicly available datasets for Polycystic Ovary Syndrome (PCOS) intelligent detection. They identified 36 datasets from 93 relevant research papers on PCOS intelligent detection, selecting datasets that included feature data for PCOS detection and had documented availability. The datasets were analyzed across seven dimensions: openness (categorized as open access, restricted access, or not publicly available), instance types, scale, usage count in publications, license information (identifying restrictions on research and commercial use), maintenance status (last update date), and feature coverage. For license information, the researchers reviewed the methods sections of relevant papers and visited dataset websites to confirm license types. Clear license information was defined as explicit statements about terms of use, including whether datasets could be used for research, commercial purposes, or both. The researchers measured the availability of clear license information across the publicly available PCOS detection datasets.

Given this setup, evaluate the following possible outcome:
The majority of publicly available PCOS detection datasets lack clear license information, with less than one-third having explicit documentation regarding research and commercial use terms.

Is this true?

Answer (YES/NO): YES